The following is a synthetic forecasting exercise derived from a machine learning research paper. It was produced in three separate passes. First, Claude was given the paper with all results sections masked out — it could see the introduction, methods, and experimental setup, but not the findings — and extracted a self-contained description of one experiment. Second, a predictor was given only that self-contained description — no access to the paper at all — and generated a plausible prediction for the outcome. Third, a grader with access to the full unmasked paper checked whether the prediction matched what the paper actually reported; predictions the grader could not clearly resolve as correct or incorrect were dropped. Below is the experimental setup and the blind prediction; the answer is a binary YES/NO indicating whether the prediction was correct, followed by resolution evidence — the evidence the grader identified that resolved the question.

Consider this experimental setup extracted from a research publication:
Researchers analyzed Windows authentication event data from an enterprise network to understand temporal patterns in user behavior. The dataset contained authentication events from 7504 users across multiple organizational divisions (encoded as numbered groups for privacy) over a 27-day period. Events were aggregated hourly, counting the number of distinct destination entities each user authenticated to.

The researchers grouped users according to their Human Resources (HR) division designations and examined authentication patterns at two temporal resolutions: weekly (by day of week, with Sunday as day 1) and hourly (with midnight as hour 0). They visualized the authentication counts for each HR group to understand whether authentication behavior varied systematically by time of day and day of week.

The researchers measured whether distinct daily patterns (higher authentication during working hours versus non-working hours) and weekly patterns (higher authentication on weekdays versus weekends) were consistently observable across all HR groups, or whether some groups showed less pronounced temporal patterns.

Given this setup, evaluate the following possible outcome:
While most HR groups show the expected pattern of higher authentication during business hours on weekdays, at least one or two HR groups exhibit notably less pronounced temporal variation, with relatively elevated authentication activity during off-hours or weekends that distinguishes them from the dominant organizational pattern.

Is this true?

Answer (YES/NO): YES